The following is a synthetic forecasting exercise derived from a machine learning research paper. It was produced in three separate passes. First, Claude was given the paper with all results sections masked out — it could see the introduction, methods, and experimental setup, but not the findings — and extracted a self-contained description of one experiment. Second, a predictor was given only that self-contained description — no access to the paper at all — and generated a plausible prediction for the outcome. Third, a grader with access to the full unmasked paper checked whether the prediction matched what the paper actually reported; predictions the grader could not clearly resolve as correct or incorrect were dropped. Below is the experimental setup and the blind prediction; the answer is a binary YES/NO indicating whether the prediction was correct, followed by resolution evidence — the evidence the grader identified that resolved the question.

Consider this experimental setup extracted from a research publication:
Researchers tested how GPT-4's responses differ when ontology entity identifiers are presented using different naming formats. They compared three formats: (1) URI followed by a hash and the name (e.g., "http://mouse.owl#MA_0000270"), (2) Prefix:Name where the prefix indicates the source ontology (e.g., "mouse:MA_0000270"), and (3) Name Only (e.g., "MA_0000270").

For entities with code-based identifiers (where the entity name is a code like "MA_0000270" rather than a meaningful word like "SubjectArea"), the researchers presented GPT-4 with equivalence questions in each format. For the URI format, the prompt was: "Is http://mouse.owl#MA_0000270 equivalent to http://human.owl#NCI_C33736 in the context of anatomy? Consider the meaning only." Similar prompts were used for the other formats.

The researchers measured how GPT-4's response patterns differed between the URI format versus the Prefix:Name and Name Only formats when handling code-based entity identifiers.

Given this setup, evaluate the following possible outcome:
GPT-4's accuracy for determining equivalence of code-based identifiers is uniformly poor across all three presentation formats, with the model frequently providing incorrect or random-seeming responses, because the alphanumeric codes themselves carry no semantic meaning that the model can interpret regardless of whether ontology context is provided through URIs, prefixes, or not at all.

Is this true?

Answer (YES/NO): NO